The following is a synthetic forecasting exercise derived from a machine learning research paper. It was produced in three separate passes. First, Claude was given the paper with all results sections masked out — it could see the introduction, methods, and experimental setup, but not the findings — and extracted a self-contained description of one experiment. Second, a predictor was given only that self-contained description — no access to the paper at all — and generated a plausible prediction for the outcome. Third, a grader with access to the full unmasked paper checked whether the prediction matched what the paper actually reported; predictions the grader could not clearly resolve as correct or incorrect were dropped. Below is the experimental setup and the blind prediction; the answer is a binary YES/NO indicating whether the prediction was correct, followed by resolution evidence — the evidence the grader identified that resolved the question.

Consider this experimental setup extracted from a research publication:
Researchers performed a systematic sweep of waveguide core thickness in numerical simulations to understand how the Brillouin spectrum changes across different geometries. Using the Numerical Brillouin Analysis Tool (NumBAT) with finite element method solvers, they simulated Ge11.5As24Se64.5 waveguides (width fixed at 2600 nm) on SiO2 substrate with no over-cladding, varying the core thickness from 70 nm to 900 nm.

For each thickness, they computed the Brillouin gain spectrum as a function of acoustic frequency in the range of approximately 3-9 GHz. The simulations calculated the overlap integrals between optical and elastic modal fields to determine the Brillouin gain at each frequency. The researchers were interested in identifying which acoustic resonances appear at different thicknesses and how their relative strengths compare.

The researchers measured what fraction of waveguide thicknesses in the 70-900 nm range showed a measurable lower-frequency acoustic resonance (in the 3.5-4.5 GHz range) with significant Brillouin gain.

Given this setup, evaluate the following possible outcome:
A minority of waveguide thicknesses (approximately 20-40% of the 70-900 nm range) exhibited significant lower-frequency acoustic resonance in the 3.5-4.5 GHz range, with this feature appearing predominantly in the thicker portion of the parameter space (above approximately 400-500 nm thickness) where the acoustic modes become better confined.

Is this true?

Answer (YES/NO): NO